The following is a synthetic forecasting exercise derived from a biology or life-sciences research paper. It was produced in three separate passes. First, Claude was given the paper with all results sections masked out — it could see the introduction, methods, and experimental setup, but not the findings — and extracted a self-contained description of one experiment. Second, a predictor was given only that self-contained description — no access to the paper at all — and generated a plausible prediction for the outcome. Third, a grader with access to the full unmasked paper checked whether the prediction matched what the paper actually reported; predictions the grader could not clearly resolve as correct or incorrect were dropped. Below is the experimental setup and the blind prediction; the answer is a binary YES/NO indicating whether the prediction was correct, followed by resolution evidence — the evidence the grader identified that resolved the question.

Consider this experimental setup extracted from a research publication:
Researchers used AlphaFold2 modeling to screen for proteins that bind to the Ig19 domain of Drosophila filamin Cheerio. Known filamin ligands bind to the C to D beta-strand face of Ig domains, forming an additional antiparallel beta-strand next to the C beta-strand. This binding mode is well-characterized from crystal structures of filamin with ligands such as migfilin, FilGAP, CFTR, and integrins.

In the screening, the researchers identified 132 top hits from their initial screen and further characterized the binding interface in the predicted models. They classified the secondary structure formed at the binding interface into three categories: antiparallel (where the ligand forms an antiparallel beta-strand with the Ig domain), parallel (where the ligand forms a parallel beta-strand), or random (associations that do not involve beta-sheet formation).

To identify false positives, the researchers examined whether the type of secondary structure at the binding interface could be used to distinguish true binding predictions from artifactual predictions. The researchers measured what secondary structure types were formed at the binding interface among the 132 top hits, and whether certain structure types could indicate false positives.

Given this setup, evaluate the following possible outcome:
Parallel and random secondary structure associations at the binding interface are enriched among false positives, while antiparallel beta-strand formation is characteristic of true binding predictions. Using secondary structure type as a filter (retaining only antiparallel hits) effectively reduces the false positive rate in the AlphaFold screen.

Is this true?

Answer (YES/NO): YES